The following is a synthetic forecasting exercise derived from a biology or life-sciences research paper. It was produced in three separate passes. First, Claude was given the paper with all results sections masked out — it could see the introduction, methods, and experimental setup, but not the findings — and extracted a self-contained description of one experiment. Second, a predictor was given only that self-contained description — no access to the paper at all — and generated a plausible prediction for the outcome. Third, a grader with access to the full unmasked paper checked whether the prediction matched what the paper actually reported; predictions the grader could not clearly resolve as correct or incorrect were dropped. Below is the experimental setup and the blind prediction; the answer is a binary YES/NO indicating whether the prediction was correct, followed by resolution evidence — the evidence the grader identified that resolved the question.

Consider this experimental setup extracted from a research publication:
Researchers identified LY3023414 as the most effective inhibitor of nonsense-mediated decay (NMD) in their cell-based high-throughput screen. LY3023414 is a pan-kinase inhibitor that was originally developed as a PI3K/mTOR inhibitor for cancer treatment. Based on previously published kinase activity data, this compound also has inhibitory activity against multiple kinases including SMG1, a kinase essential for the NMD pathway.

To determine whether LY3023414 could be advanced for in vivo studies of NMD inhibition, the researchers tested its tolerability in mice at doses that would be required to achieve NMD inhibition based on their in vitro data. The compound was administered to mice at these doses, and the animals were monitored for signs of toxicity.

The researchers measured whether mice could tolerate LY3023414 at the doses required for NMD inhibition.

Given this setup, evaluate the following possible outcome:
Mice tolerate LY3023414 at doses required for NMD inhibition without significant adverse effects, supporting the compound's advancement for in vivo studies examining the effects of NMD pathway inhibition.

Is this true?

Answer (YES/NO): NO